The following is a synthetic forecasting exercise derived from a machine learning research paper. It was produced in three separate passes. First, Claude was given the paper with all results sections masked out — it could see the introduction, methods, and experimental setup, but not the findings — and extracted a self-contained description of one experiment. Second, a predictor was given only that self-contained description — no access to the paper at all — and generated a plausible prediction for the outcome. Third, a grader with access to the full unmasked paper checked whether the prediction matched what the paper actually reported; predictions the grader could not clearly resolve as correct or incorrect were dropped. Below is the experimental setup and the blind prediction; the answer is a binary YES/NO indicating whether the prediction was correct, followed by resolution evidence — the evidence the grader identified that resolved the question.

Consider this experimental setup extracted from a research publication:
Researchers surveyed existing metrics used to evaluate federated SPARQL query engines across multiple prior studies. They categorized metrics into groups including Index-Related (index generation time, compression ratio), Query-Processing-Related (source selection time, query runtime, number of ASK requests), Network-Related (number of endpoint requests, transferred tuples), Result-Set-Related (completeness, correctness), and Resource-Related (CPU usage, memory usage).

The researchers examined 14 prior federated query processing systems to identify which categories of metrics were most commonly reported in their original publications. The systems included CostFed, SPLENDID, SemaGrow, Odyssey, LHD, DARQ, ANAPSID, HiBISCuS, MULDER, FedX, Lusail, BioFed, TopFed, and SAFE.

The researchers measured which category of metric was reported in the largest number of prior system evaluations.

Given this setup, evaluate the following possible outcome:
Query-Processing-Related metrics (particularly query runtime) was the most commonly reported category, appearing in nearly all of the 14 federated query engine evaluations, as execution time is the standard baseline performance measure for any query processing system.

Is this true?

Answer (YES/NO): YES